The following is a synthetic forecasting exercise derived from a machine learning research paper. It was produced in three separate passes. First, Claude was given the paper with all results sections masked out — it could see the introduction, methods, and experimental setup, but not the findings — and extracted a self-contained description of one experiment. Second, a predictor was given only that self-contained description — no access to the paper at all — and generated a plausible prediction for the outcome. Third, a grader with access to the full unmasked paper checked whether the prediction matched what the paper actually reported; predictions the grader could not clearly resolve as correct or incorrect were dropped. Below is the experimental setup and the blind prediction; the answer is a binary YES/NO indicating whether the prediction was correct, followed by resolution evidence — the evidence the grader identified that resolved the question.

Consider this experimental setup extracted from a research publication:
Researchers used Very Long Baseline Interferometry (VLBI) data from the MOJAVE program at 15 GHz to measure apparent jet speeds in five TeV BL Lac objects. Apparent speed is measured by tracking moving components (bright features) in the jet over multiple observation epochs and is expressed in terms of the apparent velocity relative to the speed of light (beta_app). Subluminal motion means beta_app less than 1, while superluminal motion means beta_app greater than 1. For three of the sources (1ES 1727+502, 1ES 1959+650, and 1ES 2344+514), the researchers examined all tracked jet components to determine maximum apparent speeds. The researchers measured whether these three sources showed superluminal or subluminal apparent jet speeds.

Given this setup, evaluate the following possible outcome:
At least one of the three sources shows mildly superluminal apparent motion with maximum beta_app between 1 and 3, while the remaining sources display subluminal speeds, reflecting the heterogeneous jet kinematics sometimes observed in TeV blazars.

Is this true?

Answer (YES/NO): NO